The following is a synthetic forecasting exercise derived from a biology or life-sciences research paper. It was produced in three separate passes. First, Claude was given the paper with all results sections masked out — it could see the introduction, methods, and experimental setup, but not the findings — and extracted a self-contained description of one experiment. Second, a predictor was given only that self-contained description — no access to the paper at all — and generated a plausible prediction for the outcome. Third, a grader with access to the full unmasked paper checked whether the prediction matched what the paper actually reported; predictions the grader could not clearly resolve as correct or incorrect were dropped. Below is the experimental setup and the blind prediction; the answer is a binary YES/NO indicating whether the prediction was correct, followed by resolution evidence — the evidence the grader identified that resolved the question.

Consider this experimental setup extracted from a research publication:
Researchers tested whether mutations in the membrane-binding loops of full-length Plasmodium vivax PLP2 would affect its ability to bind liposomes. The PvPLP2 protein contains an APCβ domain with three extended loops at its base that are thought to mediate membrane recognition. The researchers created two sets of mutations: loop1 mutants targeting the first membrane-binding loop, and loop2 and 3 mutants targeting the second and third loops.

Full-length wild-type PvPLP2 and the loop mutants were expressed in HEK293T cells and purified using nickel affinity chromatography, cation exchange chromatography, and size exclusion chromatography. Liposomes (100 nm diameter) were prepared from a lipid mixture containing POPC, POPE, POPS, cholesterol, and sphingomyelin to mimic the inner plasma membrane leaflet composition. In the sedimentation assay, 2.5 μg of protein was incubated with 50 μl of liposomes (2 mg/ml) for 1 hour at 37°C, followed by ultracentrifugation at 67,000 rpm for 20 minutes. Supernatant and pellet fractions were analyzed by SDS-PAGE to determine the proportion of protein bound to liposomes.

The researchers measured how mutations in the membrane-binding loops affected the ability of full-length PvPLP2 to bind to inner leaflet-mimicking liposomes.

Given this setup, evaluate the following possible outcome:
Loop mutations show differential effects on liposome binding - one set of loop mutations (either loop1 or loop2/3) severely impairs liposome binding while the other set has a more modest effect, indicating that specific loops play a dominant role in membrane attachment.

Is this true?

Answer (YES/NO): NO